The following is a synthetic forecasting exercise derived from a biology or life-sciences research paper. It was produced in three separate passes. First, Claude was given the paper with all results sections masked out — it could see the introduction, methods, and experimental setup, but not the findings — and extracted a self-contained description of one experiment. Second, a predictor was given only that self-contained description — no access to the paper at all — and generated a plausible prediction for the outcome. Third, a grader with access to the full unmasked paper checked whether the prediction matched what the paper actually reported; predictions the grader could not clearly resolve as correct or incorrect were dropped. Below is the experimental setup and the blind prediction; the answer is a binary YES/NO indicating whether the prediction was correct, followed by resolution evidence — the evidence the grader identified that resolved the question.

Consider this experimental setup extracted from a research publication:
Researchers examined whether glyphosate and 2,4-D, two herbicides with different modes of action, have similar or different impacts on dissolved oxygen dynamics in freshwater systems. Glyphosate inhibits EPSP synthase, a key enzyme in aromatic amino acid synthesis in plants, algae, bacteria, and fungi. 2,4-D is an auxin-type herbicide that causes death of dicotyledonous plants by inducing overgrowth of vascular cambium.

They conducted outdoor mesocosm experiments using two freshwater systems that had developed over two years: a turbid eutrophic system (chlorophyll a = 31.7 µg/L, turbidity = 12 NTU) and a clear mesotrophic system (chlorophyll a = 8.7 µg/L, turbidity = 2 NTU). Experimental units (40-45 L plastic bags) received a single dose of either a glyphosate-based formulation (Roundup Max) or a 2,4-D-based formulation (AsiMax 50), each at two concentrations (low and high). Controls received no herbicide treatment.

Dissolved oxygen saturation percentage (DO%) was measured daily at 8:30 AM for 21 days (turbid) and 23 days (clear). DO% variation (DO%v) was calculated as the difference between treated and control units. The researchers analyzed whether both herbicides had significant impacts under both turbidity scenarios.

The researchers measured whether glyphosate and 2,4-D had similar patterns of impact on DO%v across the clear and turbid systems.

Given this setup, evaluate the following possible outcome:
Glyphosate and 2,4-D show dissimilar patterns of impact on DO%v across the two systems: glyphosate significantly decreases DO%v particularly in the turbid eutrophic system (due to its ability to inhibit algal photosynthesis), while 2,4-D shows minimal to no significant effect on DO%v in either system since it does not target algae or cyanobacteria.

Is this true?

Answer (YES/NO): NO